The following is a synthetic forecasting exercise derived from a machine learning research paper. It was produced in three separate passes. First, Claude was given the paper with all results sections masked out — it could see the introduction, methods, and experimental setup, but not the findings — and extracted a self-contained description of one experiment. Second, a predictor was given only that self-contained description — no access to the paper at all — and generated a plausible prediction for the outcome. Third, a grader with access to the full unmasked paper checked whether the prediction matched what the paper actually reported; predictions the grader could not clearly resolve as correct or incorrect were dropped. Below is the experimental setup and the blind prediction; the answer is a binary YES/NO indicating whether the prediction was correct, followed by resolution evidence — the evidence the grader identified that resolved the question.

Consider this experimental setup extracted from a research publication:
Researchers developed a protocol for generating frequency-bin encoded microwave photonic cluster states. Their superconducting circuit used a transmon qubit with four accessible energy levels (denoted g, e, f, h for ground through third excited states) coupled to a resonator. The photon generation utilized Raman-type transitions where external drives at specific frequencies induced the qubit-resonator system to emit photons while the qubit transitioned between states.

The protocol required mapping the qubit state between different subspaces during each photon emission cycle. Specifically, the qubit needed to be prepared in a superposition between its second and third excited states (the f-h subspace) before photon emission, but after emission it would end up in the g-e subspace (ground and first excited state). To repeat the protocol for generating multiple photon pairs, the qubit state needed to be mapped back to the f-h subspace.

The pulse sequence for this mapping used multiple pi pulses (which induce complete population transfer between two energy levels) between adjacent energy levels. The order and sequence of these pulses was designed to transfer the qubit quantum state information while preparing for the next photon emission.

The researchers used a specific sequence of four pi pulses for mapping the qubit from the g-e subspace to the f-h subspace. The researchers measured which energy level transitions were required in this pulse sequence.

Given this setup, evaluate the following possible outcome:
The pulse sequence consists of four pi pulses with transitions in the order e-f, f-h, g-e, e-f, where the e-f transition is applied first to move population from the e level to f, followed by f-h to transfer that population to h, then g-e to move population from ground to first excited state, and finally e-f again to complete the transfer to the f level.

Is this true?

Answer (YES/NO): NO